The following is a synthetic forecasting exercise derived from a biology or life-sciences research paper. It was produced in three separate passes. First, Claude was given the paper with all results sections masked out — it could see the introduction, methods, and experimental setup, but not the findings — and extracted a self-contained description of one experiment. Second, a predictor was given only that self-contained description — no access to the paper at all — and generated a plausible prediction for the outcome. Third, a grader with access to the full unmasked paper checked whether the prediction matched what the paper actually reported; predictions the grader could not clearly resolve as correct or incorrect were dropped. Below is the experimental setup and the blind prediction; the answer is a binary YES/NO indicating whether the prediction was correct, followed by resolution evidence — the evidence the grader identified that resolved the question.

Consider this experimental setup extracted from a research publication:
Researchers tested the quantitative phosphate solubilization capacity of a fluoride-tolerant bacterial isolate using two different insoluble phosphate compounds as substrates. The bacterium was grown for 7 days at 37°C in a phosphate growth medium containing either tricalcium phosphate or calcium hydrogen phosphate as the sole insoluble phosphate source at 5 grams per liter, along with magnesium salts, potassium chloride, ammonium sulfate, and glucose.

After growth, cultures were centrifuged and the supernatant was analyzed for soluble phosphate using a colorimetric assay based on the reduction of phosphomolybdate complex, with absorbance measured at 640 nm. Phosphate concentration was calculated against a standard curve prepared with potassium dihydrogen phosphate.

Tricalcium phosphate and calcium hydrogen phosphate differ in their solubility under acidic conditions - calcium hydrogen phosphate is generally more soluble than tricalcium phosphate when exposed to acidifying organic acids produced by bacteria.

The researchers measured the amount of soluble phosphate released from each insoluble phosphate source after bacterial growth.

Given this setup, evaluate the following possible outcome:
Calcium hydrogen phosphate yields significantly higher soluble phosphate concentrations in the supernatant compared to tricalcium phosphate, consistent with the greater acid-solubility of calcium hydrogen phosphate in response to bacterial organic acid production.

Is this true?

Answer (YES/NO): NO